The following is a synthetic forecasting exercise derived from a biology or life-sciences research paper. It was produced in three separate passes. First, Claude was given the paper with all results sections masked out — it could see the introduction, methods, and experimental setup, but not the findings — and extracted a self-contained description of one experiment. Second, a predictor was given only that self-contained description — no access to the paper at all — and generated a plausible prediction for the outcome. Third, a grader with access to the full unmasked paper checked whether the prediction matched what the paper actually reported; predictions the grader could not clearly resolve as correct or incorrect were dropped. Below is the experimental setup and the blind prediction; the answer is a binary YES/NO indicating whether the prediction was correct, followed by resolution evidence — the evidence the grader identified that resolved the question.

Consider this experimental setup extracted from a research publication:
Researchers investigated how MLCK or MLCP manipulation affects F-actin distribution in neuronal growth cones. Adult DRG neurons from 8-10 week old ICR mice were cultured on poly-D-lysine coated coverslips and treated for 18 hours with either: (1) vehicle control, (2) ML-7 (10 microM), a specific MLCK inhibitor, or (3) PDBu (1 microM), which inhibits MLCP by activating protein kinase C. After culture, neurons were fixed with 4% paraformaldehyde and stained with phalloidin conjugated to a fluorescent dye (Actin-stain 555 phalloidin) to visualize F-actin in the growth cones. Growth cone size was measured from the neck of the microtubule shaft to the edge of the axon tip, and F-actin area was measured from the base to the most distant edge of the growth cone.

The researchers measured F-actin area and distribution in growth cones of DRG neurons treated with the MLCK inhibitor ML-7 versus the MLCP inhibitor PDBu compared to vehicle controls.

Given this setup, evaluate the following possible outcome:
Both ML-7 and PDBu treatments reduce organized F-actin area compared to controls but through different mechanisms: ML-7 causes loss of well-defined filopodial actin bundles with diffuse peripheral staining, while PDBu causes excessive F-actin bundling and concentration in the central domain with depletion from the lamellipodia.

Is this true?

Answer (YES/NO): NO